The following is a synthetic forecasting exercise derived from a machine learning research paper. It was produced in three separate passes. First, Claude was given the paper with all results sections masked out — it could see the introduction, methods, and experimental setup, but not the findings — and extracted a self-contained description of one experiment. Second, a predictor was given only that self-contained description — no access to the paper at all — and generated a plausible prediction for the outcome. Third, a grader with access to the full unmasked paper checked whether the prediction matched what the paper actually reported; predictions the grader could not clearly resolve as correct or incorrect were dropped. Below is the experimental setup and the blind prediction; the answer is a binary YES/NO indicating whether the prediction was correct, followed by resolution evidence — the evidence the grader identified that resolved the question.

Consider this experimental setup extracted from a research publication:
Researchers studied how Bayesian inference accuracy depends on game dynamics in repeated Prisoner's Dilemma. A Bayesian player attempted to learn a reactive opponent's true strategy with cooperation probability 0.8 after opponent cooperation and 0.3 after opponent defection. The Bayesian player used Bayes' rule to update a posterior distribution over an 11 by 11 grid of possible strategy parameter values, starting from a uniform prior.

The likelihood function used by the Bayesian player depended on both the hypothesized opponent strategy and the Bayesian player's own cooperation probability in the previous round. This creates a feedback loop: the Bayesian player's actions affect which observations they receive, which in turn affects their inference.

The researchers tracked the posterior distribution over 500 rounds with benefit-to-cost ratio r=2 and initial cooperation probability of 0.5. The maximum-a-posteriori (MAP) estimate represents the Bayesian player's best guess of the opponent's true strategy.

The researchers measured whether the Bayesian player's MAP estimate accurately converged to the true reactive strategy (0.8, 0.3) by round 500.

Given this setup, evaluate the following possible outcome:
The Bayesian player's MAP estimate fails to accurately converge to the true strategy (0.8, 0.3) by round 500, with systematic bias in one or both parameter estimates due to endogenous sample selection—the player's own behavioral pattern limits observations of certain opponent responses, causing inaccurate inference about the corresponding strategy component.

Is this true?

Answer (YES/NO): NO